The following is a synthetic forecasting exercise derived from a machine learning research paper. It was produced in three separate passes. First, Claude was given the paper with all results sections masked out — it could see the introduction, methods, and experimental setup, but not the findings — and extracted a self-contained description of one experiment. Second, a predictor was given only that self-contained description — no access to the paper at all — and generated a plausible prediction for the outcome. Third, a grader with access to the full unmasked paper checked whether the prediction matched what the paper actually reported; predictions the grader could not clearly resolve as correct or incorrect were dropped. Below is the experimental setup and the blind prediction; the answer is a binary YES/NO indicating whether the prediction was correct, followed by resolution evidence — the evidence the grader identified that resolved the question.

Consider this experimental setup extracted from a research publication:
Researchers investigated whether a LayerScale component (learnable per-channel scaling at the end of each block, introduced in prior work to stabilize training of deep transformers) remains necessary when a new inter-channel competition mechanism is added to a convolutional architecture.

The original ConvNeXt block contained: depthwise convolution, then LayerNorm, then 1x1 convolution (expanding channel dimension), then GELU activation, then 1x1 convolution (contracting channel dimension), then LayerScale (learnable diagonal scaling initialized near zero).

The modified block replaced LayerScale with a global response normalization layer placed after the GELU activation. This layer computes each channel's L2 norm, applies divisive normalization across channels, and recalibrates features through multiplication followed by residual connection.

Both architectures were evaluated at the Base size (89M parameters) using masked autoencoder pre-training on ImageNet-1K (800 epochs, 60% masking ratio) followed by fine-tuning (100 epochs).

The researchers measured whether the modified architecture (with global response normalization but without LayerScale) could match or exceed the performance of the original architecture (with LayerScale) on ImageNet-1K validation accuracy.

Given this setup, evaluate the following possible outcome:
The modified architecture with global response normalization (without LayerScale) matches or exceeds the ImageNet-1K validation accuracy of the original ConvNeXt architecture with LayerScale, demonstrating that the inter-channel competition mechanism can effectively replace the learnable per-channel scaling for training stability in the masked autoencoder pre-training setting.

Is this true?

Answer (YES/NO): YES